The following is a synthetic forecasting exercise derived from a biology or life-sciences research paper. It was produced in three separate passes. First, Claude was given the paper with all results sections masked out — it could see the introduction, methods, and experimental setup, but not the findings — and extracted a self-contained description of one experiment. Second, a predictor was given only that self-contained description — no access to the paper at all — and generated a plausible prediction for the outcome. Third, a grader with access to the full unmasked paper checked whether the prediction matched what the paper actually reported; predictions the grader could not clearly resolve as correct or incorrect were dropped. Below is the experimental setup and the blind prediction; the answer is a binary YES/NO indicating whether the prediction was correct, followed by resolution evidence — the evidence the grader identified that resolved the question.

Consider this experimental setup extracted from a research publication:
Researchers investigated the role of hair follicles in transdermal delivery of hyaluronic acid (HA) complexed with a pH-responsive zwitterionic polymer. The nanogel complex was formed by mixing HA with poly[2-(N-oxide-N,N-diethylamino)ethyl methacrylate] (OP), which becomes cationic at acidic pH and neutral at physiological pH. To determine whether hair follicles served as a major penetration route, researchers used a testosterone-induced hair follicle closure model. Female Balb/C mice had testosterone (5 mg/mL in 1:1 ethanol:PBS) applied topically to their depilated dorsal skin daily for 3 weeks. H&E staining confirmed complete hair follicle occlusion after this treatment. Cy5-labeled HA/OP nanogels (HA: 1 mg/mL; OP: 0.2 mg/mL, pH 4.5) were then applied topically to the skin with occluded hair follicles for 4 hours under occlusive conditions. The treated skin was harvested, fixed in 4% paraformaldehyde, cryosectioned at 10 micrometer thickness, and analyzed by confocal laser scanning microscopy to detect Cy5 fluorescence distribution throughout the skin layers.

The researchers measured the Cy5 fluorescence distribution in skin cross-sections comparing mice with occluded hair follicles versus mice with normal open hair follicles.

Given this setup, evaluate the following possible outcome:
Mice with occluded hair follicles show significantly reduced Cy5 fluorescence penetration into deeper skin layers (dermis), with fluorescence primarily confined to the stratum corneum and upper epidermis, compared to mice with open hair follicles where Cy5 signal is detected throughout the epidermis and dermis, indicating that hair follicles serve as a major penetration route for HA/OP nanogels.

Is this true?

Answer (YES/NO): NO